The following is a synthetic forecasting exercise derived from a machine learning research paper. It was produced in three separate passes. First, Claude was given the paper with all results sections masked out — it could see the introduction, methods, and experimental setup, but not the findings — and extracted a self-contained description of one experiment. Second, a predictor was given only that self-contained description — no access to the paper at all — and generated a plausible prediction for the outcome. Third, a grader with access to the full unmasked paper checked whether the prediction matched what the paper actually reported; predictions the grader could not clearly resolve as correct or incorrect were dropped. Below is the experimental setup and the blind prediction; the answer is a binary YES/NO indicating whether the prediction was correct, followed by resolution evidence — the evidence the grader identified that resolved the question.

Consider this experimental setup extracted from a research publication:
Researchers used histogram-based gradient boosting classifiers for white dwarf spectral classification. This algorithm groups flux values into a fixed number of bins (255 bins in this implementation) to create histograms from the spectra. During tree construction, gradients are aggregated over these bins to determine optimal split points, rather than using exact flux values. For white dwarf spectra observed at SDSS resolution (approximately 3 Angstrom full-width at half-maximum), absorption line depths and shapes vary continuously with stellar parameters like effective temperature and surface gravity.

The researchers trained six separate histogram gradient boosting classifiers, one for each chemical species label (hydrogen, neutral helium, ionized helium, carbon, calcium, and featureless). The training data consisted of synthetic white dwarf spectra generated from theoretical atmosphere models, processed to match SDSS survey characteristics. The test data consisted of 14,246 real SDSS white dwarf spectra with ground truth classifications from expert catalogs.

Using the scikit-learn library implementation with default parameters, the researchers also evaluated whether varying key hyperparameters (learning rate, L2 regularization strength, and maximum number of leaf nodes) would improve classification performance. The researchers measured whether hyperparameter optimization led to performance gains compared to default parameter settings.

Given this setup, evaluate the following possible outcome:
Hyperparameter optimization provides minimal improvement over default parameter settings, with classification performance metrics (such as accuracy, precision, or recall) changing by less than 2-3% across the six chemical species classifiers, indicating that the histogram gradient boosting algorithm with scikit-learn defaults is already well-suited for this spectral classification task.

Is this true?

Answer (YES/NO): YES